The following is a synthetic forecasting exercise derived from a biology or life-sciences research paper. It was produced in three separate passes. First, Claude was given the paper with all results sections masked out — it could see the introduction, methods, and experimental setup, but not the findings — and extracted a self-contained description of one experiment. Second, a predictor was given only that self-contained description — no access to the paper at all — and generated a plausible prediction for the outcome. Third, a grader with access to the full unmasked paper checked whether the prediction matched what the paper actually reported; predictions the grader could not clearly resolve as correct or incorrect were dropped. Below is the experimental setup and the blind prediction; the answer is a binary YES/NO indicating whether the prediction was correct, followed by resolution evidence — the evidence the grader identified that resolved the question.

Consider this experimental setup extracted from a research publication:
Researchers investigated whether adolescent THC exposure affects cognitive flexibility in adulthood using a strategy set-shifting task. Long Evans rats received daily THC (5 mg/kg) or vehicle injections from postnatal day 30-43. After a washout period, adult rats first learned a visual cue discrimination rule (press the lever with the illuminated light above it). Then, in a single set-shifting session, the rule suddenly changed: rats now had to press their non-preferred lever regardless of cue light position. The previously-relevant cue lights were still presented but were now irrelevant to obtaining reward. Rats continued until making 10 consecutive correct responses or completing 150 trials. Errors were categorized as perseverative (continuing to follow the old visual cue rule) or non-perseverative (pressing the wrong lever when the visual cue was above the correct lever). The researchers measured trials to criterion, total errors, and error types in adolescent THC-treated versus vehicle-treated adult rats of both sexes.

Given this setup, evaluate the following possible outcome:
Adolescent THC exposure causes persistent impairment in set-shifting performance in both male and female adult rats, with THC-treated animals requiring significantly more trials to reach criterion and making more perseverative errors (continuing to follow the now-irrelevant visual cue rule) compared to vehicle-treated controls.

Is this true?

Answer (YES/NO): NO